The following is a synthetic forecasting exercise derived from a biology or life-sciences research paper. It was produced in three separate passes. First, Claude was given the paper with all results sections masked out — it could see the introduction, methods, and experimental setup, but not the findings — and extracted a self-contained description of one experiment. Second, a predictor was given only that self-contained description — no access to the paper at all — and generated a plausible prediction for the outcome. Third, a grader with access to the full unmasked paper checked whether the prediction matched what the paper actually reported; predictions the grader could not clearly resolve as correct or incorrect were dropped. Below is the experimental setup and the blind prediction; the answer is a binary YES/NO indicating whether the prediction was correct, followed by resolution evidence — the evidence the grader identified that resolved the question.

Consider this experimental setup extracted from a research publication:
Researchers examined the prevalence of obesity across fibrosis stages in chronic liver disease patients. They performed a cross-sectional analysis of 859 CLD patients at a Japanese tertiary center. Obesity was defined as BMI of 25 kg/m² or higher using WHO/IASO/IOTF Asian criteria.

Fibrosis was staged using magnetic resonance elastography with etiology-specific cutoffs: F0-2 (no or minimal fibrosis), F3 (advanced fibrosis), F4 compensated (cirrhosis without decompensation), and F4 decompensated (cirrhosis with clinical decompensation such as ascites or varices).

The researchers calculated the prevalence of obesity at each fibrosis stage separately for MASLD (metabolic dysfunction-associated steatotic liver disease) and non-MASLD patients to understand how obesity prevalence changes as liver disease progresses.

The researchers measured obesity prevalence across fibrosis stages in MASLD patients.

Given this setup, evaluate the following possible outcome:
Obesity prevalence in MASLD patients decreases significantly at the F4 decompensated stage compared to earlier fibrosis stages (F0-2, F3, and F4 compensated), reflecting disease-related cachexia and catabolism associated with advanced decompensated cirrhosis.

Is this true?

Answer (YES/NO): NO